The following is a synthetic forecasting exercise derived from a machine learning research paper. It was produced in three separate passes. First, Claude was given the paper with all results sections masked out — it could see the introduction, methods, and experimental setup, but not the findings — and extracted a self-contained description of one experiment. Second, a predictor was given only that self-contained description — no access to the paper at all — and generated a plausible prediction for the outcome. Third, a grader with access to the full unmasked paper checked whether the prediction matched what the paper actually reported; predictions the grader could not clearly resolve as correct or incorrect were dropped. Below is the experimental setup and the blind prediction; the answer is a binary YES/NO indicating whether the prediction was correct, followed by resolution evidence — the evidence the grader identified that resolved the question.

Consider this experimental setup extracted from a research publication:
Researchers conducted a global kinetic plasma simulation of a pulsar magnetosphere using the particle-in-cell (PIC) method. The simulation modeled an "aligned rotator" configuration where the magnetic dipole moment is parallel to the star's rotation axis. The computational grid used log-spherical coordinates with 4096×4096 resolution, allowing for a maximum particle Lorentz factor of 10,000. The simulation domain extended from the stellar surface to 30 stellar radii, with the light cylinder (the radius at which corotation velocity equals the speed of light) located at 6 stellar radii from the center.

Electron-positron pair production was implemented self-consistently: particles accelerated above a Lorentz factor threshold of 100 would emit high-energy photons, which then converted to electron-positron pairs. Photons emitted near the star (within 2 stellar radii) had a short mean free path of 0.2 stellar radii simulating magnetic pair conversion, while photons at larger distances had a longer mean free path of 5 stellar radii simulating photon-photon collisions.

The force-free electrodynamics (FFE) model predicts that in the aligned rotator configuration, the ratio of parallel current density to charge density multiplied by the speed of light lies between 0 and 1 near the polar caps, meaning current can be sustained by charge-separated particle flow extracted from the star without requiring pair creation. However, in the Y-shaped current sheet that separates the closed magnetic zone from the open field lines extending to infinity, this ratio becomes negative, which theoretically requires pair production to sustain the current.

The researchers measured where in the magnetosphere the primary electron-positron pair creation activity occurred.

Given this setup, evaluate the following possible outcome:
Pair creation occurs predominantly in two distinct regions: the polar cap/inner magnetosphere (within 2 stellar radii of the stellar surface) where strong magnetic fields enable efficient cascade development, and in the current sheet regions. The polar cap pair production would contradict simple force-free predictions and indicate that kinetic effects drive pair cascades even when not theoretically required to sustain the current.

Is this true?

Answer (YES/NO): NO